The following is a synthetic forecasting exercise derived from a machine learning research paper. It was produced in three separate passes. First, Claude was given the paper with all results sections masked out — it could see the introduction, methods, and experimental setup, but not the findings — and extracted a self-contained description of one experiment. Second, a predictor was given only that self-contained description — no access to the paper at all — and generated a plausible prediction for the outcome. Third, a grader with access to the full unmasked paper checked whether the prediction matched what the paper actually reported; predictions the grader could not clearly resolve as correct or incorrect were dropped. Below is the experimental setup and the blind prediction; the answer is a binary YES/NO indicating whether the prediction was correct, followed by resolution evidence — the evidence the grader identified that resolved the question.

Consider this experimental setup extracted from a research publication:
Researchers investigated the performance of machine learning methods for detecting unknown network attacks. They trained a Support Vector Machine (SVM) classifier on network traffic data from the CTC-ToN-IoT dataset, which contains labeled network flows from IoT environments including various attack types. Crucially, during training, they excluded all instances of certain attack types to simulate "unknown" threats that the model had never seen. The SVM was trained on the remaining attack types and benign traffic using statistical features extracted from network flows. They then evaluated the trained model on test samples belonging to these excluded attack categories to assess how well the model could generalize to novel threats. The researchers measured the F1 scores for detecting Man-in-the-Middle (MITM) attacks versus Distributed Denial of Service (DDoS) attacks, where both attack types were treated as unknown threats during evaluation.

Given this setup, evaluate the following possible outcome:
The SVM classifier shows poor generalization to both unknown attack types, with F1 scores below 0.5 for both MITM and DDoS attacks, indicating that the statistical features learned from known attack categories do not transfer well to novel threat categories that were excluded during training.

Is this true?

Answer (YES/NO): NO